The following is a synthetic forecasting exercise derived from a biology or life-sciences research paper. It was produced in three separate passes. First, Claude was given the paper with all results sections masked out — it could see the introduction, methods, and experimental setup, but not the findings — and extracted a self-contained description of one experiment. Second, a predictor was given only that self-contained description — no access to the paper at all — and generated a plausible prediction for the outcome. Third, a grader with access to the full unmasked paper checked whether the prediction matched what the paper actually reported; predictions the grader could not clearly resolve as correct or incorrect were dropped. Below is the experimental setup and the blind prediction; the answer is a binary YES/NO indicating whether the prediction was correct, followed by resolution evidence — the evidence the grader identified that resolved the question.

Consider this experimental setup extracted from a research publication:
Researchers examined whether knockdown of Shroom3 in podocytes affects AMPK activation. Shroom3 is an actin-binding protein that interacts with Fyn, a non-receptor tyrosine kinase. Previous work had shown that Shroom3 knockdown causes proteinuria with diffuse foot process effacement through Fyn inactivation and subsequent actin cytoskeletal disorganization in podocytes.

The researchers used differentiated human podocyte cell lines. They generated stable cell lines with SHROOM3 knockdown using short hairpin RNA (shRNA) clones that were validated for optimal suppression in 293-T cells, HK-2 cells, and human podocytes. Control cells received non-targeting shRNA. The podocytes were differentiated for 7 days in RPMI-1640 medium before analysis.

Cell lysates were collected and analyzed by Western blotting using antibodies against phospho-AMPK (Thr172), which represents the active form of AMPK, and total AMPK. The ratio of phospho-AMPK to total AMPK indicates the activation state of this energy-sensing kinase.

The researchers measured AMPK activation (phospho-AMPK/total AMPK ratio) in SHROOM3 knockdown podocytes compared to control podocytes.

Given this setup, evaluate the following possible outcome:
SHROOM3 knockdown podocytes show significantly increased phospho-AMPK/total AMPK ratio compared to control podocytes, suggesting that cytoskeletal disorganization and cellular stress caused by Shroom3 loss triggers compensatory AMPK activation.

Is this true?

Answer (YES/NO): YES